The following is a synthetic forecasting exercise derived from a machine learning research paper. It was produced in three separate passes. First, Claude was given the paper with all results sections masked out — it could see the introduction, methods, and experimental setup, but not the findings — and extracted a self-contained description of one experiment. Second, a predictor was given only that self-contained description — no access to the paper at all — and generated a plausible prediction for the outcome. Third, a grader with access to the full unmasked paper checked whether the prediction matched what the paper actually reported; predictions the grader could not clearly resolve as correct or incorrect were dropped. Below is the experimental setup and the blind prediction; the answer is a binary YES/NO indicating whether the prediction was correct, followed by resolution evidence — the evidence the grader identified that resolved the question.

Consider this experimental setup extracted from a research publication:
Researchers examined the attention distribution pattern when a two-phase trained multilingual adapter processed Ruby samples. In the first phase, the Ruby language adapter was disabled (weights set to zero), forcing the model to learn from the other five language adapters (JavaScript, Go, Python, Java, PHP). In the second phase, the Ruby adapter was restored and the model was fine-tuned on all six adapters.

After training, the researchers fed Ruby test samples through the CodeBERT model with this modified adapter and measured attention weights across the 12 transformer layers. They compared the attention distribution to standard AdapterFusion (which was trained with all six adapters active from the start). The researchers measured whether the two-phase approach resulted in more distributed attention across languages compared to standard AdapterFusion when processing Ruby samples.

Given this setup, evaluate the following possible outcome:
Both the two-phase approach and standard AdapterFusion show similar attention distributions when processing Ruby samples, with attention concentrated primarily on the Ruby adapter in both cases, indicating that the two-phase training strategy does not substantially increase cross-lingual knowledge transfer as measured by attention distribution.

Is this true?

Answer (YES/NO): NO